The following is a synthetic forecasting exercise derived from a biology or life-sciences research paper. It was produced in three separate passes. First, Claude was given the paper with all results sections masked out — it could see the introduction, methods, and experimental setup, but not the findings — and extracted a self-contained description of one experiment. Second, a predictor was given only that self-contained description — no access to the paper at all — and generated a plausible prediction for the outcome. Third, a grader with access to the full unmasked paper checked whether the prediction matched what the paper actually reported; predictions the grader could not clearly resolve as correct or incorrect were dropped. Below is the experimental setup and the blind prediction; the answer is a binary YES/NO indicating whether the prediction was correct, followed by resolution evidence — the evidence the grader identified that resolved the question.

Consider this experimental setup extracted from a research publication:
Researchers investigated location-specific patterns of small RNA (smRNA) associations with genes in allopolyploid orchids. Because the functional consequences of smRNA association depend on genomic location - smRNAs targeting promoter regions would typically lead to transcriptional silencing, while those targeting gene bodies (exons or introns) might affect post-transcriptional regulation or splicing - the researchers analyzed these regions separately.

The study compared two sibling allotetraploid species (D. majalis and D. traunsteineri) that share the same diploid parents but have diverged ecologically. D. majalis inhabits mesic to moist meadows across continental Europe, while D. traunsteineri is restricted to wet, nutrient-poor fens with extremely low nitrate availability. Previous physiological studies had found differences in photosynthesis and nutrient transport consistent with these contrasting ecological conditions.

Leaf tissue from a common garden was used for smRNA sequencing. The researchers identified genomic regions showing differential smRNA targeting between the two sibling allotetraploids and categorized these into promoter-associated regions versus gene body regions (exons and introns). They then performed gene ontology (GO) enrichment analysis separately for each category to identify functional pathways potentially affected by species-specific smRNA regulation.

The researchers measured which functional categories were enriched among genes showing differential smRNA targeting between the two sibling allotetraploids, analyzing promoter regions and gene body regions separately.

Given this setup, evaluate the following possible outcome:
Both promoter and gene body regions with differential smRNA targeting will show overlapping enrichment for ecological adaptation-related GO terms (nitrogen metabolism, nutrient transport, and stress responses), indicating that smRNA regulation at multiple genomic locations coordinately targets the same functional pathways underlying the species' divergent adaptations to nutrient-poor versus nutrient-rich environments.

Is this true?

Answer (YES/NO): NO